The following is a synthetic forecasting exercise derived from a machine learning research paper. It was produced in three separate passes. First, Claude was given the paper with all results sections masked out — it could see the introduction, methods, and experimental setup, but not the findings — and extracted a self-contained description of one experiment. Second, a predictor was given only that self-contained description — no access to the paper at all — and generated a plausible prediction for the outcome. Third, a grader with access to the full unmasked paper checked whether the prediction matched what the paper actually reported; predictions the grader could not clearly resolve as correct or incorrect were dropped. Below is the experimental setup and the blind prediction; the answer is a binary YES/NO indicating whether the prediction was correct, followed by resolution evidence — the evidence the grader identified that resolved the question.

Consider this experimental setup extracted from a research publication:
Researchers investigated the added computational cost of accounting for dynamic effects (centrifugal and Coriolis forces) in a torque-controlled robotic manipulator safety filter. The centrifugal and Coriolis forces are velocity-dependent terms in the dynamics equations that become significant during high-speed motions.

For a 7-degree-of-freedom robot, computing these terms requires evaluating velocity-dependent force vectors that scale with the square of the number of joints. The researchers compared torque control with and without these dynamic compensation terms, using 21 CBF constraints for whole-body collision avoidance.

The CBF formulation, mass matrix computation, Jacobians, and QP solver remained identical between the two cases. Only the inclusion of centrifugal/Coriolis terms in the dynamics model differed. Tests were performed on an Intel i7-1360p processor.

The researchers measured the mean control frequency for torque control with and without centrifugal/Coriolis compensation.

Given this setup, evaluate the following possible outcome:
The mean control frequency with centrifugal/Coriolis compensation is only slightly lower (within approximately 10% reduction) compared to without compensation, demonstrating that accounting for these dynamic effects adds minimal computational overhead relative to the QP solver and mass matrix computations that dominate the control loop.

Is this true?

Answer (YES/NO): NO